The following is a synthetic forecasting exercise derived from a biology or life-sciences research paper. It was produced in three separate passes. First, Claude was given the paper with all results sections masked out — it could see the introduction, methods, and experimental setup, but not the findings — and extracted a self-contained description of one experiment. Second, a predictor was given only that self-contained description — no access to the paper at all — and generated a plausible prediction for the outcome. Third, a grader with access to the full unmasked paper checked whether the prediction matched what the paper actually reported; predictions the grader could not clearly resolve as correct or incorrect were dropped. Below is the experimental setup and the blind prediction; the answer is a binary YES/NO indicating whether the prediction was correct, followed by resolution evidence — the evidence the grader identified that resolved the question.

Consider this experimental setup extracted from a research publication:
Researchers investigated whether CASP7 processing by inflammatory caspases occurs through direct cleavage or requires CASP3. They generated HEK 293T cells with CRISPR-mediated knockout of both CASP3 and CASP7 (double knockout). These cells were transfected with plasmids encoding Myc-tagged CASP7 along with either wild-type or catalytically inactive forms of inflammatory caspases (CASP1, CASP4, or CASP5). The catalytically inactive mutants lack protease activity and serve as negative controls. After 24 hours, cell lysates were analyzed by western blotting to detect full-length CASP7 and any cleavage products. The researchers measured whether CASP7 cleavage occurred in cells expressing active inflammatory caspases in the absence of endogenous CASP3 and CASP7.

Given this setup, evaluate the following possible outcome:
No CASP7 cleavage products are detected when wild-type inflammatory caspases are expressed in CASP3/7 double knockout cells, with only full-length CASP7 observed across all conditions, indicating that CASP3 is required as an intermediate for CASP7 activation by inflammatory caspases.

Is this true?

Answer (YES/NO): NO